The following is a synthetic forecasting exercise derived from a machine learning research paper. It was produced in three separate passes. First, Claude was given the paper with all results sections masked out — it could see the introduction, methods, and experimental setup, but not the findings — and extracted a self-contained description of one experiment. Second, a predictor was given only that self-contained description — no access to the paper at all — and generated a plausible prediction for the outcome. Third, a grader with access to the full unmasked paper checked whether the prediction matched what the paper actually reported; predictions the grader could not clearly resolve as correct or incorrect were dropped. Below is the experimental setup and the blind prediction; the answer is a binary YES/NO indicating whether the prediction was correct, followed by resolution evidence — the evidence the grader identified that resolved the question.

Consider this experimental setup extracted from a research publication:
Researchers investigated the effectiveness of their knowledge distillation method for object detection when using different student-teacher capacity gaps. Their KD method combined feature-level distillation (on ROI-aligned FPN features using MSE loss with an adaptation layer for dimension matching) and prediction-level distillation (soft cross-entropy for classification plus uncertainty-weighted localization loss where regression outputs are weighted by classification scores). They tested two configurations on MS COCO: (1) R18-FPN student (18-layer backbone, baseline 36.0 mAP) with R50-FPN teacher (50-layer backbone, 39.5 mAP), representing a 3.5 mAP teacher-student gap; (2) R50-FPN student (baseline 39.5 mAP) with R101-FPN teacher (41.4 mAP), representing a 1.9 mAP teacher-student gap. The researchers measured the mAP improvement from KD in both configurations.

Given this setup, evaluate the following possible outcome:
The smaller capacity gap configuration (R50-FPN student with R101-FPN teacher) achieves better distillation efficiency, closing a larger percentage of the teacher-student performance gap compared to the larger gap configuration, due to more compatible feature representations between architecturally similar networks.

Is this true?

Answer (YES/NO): YES